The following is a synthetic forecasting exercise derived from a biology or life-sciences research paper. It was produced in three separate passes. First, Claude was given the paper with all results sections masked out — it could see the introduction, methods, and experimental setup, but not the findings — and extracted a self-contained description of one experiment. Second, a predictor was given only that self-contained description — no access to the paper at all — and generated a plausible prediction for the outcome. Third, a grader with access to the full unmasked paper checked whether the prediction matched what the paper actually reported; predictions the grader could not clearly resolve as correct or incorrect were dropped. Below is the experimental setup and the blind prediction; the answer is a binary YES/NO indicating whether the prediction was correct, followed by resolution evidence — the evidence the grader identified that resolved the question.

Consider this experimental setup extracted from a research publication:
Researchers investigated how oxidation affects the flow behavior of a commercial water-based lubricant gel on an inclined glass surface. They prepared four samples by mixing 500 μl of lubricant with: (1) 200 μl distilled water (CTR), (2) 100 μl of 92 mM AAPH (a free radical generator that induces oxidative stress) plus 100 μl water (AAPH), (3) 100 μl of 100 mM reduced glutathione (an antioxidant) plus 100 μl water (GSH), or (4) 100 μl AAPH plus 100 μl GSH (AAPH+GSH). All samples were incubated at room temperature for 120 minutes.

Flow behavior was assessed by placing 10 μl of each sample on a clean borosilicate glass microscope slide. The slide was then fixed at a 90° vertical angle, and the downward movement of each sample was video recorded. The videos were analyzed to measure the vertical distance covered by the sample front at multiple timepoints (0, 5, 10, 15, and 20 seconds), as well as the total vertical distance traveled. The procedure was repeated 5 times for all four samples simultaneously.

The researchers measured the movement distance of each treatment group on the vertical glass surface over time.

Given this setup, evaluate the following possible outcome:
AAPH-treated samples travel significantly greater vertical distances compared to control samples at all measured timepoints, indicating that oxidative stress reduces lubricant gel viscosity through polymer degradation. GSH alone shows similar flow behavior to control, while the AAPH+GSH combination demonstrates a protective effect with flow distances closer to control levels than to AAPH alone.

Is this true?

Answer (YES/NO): NO